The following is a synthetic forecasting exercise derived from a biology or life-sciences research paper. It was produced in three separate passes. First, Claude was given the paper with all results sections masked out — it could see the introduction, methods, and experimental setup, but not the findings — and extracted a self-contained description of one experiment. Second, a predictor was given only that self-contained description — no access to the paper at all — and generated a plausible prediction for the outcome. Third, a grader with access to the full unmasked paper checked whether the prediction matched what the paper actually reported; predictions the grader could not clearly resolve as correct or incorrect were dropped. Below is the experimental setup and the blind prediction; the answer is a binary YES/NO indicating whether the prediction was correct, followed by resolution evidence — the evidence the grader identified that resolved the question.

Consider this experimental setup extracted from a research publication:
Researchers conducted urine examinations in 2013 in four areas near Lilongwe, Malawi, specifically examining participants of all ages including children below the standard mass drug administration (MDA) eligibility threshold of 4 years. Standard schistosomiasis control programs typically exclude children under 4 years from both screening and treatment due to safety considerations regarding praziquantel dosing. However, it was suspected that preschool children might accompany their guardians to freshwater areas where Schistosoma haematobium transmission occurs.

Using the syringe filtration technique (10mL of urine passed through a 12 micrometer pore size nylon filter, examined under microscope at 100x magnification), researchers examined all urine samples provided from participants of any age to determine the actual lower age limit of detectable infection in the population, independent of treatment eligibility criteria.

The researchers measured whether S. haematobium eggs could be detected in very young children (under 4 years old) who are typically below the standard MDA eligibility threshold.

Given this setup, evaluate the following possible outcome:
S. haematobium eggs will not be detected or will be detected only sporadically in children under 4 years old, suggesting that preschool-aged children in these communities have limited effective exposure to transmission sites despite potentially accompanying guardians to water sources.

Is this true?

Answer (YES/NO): NO